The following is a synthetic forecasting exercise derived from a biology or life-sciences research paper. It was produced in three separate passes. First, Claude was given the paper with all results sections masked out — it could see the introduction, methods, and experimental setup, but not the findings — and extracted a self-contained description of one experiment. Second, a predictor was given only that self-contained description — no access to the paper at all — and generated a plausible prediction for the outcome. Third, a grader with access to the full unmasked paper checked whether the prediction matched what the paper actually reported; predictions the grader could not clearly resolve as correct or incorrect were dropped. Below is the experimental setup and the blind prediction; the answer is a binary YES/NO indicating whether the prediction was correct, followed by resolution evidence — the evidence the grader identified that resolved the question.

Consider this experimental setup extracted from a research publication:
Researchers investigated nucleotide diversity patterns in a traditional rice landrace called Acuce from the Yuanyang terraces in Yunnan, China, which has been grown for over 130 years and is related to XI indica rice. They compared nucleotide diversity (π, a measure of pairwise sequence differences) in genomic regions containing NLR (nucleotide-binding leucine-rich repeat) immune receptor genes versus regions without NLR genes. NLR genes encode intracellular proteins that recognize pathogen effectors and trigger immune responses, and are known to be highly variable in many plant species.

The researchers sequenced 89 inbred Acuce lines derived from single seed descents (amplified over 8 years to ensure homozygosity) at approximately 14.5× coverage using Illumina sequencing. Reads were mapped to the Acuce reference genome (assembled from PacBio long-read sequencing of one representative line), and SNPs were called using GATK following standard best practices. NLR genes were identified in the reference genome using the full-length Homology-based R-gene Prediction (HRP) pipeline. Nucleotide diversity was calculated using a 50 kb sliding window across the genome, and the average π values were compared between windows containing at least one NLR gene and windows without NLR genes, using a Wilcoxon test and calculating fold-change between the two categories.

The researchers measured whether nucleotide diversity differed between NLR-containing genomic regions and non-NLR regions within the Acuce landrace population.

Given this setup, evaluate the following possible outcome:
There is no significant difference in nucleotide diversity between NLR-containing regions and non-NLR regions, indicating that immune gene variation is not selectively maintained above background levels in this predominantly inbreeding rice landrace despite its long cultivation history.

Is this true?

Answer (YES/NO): NO